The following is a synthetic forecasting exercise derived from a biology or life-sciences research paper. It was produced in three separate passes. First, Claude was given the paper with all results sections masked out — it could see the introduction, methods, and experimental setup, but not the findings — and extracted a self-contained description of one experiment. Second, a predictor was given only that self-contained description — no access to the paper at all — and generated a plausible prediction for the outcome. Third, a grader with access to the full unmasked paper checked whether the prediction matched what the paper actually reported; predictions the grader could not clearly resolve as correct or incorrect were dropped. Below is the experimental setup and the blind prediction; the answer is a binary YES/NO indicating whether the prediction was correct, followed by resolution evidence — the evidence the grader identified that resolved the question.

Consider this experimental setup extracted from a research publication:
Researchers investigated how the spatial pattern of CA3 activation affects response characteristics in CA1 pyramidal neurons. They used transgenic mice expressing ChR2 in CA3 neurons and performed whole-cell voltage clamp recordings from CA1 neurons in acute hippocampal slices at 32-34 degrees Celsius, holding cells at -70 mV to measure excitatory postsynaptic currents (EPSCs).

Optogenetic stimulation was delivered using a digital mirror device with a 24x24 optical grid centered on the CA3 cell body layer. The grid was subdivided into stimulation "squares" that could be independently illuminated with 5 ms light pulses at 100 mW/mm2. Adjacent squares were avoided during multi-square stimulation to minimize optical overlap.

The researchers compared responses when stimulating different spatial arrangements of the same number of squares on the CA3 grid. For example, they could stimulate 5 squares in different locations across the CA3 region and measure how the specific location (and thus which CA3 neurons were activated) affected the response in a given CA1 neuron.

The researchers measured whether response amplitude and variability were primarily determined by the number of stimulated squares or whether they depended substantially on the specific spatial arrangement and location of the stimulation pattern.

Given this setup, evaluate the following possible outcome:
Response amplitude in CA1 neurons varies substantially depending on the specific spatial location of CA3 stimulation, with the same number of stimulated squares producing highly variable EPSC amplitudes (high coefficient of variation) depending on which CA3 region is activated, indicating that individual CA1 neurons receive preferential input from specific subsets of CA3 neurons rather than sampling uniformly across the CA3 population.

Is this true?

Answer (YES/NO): NO